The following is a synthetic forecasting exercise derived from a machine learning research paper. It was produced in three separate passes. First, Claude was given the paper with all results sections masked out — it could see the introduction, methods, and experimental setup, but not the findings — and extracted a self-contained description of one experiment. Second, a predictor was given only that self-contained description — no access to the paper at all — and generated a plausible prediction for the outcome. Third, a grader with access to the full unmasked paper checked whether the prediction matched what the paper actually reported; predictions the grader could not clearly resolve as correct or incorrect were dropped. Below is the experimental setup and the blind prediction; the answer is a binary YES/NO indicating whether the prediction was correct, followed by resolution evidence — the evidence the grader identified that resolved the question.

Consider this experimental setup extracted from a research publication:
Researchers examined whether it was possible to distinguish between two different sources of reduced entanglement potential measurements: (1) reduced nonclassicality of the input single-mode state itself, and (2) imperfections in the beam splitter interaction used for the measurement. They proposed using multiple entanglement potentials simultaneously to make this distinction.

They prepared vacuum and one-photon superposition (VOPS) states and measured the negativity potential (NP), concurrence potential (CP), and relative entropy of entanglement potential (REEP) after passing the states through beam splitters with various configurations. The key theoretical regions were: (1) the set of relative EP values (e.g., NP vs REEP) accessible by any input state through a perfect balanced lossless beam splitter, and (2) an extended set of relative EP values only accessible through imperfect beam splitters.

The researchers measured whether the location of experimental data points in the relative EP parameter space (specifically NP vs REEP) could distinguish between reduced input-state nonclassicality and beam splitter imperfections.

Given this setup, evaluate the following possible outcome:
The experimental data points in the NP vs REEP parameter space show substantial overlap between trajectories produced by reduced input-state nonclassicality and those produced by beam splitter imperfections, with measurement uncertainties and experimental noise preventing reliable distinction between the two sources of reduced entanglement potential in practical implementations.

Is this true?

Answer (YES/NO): NO